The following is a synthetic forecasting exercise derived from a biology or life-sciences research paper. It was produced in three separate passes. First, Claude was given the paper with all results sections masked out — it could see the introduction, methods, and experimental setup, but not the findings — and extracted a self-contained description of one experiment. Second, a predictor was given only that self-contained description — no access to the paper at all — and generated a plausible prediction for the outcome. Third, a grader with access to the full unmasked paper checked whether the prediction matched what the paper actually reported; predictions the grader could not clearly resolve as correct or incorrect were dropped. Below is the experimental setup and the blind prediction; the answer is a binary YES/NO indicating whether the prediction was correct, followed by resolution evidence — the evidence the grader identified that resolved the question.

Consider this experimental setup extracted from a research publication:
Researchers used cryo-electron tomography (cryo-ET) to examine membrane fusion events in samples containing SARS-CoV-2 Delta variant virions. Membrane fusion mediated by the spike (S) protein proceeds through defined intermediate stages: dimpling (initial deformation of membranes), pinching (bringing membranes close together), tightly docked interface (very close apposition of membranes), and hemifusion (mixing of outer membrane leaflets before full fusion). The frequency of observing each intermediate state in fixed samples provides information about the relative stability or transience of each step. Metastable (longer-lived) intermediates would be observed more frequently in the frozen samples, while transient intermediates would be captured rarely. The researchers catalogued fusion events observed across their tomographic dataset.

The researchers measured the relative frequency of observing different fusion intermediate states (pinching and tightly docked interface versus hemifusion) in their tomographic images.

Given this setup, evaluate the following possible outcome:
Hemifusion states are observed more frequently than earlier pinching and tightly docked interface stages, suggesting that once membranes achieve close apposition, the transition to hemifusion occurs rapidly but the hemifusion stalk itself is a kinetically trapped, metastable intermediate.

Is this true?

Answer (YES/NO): NO